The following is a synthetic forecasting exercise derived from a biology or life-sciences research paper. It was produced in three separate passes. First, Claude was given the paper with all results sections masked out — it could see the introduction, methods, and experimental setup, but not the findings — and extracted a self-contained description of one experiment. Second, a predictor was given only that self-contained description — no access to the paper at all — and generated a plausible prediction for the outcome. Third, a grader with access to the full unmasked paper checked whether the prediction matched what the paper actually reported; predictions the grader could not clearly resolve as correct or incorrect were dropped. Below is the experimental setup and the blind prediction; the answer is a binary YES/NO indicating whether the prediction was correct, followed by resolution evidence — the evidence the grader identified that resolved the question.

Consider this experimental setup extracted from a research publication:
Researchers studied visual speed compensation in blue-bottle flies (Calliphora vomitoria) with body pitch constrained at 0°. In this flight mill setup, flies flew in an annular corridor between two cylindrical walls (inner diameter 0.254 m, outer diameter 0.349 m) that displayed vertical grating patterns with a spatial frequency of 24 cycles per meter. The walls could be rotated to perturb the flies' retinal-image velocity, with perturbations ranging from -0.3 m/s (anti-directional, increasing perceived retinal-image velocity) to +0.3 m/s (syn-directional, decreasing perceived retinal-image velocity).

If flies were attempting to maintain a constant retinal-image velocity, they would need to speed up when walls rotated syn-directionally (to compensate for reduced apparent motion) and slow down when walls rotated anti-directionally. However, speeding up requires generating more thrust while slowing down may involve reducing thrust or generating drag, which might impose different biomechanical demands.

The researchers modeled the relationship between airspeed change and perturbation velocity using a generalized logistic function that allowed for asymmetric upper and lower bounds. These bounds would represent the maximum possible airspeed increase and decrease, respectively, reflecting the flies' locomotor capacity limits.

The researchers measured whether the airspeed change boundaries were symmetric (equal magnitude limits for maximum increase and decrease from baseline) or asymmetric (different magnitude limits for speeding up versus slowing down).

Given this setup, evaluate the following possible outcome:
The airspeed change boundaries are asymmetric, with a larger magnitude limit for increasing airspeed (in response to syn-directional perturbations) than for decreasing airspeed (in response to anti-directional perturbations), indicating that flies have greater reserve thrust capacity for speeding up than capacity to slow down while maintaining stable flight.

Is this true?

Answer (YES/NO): NO